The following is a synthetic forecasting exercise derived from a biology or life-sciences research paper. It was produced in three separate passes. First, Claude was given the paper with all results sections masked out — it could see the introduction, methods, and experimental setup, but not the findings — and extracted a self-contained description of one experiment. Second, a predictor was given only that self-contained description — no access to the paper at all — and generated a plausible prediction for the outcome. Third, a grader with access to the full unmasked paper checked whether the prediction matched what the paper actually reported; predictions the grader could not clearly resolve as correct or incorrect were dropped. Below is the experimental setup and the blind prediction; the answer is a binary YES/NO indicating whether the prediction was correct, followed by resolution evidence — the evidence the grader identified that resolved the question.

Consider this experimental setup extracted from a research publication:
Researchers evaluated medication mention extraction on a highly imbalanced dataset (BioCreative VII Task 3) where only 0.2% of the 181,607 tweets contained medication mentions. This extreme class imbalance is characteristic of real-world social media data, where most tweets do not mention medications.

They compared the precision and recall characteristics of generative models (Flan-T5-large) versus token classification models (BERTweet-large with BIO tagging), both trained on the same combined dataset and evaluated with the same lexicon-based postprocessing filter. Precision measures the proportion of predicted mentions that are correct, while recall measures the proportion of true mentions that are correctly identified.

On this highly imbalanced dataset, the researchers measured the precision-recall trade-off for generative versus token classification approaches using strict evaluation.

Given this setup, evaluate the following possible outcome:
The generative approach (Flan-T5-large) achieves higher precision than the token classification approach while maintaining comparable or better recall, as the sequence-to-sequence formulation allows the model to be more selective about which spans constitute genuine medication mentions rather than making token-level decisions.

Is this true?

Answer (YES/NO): NO